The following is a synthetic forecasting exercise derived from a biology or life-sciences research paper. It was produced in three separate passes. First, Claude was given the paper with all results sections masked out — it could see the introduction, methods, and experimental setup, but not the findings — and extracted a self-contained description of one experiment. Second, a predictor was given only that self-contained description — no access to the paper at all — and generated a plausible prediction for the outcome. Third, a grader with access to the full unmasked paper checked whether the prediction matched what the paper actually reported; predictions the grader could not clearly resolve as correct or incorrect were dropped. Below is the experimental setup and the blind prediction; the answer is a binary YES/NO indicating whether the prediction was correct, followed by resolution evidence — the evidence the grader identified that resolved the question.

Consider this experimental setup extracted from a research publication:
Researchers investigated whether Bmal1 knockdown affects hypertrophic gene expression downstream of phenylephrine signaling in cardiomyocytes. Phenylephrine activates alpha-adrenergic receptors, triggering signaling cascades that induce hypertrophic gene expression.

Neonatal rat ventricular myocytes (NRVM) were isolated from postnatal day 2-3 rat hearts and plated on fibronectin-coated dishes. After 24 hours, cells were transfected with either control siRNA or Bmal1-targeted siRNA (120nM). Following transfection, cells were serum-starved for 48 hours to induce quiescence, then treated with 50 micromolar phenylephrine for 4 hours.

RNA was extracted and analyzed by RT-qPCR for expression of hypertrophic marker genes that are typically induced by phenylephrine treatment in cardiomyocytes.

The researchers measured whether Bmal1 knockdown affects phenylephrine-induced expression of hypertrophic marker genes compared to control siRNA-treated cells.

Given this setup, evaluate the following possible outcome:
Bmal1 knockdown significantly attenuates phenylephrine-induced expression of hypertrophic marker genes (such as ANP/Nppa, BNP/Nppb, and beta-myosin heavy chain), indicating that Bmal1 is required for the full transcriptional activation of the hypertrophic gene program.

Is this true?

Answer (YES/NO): YES